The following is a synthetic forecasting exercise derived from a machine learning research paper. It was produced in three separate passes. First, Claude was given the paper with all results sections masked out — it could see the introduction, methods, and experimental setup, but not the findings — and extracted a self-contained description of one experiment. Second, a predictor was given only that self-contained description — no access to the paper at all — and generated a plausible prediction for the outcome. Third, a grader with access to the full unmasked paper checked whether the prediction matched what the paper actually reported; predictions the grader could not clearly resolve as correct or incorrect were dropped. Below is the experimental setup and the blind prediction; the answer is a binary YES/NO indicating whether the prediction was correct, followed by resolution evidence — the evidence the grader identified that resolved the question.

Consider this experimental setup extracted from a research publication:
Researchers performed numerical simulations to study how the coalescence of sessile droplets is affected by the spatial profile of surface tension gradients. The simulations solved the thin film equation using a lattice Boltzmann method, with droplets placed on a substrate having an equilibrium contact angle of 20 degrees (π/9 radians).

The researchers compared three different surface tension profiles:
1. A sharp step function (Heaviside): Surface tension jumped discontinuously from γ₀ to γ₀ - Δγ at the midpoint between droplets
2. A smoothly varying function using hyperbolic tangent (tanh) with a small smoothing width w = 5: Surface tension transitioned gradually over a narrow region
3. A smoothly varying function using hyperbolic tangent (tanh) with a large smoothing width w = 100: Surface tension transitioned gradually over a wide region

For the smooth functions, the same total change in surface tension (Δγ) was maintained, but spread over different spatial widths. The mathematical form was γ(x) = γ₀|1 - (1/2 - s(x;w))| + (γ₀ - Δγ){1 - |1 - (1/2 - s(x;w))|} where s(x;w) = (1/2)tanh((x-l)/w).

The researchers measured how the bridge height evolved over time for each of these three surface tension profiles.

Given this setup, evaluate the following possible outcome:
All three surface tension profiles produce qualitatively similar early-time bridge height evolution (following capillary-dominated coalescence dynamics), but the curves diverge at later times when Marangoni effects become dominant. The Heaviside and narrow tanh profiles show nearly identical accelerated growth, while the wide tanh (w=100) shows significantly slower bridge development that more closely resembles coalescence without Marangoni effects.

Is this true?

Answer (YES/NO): NO